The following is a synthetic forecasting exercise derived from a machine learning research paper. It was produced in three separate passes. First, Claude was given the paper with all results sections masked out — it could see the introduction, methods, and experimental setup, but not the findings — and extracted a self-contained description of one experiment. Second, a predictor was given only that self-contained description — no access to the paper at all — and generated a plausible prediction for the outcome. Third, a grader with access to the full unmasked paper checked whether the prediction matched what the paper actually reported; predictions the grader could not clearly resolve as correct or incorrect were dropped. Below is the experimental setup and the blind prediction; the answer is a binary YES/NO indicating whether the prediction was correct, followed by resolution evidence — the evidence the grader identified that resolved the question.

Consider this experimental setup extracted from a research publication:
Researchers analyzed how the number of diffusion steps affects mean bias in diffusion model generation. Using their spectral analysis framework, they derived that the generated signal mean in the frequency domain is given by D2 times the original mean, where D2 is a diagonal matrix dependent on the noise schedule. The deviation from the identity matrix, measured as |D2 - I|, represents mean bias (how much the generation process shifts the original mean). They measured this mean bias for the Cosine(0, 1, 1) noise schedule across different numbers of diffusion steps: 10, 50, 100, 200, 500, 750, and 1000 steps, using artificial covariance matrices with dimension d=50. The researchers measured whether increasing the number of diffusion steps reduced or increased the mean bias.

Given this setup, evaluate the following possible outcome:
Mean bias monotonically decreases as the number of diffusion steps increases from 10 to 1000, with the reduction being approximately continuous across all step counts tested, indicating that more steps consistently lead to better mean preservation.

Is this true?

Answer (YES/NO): NO